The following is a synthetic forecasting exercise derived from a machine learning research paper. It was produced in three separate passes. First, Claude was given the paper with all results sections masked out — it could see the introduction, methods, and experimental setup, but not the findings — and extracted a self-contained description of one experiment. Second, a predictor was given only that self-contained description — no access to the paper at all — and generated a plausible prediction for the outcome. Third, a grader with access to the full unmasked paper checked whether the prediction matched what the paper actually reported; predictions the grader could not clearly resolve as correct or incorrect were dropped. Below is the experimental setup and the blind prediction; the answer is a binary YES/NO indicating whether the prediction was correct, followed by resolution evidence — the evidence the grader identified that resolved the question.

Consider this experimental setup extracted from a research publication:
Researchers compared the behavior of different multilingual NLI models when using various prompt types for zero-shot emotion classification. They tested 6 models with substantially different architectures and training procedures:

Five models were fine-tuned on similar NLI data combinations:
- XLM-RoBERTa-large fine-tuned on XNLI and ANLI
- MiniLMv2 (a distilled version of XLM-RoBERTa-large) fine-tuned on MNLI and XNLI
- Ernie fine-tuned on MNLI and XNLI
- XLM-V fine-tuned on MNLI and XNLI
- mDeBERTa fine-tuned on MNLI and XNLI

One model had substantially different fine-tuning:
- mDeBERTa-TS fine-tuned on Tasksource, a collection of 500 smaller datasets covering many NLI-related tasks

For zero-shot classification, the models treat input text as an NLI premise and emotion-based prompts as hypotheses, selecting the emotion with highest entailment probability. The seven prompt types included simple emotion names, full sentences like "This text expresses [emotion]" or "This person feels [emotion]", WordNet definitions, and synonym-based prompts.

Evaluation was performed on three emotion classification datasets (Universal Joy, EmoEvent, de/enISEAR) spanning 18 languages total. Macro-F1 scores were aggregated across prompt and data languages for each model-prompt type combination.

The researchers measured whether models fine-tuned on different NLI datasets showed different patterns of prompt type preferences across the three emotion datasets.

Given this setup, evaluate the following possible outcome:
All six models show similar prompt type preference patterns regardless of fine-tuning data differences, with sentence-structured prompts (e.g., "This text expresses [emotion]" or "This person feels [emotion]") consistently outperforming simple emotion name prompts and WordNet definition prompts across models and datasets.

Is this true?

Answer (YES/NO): NO